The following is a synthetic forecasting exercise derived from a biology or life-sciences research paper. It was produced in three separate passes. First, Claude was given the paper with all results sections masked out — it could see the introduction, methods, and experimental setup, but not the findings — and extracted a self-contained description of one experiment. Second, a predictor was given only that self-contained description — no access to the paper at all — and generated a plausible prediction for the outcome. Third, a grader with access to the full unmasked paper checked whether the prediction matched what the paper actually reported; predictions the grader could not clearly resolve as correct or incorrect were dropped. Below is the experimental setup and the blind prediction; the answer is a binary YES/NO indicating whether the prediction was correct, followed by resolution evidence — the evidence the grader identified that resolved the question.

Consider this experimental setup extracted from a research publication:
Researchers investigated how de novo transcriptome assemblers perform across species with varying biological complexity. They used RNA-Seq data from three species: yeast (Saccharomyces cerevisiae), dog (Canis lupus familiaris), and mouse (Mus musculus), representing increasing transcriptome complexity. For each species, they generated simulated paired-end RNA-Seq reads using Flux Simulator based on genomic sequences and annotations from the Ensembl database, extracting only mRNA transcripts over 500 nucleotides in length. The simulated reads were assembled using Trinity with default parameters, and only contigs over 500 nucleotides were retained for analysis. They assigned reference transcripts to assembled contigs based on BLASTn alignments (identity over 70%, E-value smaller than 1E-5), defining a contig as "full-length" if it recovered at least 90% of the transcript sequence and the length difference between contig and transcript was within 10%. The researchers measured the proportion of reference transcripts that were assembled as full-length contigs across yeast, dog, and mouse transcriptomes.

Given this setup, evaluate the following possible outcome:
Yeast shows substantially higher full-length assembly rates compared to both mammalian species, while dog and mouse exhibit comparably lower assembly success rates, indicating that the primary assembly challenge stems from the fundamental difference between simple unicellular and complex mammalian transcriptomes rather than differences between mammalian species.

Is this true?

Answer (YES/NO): NO